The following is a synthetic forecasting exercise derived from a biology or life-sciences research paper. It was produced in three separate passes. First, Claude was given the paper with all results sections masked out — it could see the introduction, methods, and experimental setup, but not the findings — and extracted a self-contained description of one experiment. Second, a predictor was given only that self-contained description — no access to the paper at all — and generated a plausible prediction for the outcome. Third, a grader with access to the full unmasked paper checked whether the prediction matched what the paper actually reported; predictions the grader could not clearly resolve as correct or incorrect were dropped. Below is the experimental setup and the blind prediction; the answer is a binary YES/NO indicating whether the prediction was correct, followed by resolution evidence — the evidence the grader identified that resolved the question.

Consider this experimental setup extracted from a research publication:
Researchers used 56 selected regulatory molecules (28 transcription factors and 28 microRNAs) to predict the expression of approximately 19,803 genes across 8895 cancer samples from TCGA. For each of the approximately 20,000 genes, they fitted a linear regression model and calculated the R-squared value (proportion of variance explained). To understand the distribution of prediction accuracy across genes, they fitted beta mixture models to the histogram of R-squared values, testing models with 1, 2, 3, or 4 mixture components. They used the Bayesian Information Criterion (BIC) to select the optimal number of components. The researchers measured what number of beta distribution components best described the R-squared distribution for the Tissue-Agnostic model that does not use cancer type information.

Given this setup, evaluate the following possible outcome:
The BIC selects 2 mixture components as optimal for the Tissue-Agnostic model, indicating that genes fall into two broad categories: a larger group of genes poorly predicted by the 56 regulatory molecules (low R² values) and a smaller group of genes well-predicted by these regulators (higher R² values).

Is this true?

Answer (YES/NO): YES